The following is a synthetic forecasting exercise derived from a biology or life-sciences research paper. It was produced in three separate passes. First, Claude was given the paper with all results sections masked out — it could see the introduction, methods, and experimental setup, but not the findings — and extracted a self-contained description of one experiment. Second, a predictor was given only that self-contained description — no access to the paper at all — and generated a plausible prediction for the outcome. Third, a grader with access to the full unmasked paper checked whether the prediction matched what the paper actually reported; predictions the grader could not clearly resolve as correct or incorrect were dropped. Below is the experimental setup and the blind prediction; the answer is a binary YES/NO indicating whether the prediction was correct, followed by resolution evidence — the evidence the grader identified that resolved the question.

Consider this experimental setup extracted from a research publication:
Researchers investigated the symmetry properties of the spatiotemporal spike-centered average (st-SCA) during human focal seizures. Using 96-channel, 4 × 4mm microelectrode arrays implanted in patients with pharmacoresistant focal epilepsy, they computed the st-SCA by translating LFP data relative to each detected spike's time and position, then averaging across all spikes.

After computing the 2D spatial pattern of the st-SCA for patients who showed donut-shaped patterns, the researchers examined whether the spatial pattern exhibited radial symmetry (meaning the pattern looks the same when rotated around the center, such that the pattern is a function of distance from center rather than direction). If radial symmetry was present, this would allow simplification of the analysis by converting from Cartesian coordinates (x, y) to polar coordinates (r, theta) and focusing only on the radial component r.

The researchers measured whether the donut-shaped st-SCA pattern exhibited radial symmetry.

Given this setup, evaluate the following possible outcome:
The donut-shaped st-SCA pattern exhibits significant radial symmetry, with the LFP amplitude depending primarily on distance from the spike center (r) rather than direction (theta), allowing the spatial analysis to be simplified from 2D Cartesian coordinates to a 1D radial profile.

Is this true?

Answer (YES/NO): YES